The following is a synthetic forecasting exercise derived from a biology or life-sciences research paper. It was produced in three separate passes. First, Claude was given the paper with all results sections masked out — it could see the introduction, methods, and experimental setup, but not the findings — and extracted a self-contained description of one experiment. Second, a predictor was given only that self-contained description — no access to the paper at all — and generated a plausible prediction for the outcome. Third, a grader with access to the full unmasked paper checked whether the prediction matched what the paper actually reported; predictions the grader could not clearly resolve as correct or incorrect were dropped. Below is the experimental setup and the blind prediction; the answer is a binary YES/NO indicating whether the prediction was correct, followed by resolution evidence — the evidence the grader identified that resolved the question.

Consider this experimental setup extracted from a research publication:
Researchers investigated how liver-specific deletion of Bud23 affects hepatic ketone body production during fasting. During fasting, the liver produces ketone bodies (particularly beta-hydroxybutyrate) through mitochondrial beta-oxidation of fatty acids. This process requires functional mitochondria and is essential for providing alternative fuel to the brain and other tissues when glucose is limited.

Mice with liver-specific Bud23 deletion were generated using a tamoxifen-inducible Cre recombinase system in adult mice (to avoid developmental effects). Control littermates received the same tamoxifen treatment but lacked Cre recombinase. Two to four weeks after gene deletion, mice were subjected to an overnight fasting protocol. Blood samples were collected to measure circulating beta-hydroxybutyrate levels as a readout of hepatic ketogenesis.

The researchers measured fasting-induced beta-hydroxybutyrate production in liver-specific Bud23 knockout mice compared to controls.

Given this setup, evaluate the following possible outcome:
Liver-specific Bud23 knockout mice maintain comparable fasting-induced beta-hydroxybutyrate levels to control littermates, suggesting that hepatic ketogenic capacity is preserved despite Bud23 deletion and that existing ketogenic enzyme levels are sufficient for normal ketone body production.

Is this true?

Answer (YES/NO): NO